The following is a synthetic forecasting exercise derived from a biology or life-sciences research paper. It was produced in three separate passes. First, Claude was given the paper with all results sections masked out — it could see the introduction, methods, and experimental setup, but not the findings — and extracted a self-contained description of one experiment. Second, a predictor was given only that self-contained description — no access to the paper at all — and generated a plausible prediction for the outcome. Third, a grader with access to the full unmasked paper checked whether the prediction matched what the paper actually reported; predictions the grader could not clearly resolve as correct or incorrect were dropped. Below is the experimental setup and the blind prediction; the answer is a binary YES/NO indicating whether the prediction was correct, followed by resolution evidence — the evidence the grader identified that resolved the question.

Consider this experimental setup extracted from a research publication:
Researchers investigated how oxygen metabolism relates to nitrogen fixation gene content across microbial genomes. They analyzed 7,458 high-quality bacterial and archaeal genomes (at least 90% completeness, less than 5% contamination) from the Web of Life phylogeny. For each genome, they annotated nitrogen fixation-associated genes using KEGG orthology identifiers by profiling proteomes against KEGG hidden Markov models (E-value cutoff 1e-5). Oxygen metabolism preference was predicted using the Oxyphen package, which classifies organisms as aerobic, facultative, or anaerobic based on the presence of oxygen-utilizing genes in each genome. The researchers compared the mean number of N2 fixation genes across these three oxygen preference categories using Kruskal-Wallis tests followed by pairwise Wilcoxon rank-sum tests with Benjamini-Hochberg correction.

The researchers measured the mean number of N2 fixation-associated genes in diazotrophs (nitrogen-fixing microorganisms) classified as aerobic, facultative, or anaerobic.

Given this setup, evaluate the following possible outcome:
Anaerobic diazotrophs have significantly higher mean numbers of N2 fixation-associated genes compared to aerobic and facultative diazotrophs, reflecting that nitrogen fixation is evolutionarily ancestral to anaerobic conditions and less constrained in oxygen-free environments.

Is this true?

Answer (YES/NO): NO